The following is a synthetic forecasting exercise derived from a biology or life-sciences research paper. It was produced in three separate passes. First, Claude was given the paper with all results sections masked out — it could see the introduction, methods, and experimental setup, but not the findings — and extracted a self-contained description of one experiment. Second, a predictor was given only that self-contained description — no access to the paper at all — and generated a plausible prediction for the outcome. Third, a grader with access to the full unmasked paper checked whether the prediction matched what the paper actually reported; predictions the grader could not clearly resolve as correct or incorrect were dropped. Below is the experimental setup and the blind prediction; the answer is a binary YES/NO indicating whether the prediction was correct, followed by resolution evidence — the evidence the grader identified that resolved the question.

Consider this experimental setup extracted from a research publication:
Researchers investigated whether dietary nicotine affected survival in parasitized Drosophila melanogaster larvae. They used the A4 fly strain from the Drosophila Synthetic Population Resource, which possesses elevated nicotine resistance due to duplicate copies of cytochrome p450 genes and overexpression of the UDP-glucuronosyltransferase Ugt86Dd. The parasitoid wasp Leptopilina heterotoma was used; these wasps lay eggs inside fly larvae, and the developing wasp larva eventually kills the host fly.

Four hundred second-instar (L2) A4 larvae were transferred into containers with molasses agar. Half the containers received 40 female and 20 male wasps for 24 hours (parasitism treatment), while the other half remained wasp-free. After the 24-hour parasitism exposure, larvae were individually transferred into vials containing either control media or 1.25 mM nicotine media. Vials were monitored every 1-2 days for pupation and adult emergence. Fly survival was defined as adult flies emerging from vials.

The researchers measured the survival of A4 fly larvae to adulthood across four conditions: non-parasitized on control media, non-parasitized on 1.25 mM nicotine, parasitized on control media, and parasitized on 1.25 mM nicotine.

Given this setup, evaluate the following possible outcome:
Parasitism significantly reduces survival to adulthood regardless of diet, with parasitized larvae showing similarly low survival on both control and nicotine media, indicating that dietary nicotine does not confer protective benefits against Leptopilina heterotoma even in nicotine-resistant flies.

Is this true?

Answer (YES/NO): NO